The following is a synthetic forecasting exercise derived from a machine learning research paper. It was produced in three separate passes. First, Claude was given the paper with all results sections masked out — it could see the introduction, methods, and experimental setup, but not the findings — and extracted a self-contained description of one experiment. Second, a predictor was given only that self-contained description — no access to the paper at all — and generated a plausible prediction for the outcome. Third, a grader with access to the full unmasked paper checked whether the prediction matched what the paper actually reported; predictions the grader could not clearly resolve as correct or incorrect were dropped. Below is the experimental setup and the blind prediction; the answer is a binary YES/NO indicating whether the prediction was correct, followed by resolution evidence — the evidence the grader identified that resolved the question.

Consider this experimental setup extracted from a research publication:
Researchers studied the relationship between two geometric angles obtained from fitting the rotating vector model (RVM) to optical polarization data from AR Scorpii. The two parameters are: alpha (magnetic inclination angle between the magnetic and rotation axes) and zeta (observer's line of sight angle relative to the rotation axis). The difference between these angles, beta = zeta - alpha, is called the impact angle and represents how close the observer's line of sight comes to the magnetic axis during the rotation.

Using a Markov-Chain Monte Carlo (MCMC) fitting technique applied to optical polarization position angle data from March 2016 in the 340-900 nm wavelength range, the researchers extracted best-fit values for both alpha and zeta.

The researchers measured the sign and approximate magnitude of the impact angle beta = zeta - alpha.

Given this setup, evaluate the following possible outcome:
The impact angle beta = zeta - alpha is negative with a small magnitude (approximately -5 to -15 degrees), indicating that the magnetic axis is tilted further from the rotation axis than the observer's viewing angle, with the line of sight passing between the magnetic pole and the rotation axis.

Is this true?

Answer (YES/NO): NO